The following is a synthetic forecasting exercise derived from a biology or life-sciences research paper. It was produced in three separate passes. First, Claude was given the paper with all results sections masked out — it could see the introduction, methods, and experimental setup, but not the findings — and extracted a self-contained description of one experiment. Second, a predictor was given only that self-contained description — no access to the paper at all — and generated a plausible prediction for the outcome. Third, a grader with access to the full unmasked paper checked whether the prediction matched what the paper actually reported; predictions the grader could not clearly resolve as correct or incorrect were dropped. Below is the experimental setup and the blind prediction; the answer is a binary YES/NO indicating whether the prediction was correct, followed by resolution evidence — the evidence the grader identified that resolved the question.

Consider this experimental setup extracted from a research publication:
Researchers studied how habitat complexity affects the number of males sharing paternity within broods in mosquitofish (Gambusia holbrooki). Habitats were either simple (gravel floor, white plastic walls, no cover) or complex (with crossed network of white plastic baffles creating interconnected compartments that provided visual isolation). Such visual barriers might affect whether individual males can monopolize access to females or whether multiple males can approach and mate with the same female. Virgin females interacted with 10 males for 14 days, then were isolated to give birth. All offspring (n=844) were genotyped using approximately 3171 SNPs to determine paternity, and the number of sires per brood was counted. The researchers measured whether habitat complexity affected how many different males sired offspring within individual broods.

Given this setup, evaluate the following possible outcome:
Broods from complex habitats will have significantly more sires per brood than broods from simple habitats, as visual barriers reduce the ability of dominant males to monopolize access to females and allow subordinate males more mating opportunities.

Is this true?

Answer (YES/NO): NO